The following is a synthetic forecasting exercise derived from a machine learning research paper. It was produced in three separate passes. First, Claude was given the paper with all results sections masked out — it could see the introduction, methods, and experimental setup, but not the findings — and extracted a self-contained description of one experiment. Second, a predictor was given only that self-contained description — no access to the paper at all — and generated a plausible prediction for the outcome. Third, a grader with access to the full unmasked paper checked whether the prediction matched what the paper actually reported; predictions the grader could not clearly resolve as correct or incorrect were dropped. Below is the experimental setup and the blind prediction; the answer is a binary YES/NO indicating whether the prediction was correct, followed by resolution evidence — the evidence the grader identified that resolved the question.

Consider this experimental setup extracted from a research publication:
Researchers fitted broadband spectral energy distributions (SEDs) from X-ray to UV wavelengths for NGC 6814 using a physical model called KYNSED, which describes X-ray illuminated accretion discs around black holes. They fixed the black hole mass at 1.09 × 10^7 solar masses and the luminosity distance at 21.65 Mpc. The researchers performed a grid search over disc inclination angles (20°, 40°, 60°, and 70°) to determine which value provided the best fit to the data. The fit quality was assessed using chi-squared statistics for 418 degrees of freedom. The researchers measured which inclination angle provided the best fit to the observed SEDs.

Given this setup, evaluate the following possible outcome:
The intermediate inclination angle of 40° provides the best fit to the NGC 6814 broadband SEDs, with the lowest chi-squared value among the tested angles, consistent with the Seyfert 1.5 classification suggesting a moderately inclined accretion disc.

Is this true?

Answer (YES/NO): NO